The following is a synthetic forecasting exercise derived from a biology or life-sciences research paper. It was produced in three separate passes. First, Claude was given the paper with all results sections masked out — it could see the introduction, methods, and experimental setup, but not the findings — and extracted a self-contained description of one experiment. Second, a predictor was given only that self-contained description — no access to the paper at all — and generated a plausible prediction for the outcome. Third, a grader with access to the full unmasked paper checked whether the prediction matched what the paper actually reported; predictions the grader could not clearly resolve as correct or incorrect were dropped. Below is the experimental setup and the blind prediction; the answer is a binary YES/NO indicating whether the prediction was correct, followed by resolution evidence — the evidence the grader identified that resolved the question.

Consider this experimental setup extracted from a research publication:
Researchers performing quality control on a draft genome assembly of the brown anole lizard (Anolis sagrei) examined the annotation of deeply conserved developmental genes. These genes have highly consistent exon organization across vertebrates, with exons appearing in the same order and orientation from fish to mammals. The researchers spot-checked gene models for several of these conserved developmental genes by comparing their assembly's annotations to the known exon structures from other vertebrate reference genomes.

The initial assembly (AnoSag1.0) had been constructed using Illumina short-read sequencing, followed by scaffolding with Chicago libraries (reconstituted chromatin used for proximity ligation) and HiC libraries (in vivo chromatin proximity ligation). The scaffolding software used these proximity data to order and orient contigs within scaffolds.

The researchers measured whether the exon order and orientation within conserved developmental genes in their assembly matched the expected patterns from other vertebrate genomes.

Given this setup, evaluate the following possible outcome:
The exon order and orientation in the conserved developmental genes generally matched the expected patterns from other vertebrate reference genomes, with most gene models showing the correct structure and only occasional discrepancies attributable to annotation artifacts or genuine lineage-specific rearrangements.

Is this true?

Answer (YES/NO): NO